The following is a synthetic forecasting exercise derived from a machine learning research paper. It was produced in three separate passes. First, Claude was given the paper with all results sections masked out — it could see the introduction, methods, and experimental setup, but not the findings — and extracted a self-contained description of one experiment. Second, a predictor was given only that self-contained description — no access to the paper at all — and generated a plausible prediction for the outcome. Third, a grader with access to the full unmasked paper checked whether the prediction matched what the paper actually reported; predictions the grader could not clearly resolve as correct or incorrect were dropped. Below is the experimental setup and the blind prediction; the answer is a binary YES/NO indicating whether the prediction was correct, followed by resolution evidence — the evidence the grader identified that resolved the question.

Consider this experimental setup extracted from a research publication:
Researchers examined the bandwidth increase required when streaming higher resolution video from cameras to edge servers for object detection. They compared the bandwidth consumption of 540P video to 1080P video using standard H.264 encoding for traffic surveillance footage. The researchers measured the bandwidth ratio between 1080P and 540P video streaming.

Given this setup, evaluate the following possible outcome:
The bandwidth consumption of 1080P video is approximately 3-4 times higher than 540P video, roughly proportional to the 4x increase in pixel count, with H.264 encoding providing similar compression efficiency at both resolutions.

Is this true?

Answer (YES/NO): YES